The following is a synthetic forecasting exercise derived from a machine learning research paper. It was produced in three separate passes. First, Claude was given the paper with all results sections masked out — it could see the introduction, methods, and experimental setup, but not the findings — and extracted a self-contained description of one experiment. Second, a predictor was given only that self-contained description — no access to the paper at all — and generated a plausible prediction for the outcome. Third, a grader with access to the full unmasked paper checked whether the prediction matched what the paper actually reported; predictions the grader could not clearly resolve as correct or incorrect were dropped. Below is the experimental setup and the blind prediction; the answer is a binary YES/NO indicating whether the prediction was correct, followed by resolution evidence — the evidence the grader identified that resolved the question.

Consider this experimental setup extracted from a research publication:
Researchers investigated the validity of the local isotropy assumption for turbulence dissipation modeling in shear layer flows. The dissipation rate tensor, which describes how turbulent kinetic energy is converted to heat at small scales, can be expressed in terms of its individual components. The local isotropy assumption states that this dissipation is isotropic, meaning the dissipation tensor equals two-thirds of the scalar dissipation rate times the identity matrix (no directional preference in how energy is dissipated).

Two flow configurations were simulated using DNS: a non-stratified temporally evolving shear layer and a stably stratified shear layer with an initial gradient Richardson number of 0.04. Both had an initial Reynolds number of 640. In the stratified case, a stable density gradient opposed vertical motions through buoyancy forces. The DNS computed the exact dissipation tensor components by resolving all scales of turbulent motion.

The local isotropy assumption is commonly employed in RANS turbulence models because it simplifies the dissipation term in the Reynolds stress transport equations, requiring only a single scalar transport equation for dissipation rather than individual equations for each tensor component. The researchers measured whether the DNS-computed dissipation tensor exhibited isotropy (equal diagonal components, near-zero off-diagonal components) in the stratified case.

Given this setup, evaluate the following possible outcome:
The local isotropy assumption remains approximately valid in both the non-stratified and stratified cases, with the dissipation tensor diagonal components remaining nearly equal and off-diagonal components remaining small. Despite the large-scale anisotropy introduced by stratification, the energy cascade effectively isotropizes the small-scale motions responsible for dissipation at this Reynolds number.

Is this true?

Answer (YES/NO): NO